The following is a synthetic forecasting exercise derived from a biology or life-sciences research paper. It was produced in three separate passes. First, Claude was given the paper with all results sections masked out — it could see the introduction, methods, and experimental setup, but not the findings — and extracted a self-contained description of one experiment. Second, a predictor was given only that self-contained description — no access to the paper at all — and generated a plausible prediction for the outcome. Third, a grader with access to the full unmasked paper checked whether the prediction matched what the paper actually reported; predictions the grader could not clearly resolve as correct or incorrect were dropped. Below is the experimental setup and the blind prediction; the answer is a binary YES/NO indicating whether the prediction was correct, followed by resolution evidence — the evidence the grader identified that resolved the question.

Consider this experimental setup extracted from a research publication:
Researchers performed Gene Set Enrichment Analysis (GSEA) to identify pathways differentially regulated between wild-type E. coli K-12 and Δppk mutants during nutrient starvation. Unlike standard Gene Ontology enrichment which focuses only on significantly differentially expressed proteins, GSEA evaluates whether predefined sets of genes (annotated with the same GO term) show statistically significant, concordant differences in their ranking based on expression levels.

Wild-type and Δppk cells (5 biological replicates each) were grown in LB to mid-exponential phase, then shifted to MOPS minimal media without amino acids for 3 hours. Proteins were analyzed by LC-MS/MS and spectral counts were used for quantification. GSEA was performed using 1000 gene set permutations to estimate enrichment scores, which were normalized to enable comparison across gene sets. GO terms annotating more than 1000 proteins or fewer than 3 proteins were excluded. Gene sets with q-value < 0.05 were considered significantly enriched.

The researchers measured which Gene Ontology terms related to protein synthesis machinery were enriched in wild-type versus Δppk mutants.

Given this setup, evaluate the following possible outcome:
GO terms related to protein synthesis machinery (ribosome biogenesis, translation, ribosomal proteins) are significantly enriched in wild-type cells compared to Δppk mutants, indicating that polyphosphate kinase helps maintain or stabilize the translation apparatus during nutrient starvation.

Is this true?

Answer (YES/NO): NO